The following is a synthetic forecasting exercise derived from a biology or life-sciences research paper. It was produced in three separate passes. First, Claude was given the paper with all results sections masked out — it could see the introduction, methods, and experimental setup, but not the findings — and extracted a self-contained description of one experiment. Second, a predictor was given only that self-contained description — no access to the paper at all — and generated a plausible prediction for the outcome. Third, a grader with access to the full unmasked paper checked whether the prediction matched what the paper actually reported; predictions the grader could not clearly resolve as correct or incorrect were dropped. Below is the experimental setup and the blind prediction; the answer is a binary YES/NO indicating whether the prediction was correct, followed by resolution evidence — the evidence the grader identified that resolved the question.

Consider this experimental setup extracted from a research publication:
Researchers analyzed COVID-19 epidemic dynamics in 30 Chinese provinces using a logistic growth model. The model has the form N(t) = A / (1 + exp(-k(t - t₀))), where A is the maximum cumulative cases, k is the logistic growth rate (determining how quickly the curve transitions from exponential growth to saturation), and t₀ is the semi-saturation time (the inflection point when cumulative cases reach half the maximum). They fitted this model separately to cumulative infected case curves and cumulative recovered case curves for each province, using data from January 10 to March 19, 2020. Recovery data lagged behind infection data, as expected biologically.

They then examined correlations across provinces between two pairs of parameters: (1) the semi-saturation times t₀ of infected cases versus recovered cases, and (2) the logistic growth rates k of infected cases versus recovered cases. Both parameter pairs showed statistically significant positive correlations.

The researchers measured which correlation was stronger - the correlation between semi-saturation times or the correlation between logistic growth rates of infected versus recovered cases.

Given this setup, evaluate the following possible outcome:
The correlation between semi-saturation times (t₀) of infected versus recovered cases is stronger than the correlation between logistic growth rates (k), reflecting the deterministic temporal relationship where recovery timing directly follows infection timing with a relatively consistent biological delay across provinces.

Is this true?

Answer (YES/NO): YES